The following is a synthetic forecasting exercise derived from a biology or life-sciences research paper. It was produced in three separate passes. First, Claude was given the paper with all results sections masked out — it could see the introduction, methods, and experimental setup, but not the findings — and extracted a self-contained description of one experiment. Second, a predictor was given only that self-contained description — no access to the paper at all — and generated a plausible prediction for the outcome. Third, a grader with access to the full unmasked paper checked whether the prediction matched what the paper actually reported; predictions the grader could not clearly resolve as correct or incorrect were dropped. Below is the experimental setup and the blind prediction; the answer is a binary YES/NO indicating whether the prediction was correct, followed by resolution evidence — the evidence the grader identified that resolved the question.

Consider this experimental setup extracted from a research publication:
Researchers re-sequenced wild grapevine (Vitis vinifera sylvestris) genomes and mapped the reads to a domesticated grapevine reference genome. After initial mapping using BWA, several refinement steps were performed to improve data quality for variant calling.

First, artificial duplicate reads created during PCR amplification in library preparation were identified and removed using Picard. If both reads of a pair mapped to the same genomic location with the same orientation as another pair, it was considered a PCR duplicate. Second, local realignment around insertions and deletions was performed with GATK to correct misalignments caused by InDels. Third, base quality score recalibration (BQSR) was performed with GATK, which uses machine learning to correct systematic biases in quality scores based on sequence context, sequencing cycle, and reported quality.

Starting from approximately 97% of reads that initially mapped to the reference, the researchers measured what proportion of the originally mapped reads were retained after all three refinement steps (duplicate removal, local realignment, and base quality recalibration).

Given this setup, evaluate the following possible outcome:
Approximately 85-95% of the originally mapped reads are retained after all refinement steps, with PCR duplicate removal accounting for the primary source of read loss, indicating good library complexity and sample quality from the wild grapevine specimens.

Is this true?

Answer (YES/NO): YES